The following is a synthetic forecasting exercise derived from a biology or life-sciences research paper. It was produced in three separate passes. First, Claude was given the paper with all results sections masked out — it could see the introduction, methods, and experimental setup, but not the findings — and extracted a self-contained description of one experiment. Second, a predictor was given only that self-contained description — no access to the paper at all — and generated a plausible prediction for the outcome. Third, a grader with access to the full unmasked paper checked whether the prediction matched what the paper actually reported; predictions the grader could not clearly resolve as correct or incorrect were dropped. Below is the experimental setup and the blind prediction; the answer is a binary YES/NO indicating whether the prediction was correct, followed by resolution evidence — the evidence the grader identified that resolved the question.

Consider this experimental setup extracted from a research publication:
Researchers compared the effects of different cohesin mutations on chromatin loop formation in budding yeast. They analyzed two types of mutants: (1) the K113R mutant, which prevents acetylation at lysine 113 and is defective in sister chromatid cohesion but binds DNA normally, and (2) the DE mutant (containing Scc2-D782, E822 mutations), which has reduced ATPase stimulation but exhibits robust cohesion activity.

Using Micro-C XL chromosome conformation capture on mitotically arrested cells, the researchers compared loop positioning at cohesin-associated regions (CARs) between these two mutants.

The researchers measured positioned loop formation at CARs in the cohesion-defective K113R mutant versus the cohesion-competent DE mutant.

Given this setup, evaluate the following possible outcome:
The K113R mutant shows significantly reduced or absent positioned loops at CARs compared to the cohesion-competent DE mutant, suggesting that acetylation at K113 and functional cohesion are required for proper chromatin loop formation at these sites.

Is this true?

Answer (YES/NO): NO